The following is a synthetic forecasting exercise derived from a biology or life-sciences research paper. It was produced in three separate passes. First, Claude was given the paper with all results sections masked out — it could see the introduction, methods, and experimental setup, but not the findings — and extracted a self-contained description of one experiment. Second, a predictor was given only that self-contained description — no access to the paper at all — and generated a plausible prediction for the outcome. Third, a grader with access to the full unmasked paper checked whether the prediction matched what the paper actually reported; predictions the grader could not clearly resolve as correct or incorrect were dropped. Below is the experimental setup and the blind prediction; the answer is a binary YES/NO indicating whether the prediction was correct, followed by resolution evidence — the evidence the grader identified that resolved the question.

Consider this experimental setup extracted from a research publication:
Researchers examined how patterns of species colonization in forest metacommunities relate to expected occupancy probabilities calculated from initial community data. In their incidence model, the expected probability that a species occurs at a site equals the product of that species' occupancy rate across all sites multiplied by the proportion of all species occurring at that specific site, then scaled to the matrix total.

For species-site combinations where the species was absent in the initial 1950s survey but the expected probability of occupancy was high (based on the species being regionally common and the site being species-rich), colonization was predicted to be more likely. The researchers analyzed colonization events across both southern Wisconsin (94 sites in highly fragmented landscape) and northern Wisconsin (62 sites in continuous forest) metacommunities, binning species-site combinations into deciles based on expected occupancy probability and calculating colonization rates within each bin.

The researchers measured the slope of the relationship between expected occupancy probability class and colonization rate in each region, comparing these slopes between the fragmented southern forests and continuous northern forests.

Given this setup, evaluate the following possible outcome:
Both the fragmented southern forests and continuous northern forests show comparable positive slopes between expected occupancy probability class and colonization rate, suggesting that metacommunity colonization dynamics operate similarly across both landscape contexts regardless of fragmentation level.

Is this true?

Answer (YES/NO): NO